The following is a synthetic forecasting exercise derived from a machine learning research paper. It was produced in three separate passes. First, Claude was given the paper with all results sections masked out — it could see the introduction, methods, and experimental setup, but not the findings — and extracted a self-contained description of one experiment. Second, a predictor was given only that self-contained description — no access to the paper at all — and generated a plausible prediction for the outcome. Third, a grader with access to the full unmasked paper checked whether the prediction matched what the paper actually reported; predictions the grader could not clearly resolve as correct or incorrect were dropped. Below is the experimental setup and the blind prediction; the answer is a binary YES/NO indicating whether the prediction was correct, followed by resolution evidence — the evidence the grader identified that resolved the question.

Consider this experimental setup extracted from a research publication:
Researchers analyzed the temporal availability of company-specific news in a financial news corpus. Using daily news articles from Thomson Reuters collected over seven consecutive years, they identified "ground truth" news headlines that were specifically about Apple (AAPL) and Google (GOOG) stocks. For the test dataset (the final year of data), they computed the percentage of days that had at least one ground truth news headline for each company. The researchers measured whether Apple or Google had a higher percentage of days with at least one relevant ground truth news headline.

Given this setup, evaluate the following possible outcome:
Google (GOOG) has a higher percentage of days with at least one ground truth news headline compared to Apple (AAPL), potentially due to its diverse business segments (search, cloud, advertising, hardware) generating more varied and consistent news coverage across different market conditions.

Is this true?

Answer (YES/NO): NO